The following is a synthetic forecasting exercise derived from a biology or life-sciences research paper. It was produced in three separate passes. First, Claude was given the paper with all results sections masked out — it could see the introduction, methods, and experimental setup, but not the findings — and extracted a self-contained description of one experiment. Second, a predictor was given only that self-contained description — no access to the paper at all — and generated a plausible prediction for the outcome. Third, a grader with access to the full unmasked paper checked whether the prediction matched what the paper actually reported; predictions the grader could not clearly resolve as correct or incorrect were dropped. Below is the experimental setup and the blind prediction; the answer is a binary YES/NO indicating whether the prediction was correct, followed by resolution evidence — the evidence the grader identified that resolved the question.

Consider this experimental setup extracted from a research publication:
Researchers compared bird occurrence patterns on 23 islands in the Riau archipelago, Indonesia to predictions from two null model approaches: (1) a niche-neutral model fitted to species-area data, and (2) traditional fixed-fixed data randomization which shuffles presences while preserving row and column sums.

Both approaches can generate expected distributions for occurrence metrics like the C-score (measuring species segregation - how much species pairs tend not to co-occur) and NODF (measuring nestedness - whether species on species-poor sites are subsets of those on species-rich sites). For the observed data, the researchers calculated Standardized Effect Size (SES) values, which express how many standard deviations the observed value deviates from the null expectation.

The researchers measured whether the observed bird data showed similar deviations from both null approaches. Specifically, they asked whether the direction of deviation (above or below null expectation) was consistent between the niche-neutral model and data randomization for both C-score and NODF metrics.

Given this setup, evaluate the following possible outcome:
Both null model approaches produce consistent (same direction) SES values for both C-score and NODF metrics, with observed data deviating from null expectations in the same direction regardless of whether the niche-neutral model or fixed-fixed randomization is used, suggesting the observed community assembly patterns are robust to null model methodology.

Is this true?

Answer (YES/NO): YES